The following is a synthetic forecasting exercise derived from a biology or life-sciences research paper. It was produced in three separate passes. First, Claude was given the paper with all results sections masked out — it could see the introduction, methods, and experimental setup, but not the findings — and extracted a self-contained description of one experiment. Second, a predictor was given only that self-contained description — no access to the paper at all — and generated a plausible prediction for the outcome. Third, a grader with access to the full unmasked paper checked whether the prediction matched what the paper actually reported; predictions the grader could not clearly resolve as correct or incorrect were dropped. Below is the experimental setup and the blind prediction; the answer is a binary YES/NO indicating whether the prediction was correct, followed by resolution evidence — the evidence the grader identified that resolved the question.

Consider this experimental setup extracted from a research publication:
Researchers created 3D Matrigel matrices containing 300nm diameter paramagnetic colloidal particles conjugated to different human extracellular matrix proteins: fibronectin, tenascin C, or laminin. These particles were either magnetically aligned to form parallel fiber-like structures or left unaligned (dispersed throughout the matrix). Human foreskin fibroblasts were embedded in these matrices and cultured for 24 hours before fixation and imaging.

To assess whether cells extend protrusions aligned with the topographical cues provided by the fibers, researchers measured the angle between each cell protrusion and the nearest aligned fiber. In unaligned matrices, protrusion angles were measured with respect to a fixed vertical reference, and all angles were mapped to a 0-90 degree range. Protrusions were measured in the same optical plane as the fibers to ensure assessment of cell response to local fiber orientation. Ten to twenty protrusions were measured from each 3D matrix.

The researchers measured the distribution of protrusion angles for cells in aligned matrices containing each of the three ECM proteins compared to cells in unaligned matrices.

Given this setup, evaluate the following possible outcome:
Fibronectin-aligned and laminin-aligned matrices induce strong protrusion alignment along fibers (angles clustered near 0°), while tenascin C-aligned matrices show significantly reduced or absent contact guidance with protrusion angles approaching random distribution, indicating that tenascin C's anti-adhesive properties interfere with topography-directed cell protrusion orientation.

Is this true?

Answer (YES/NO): NO